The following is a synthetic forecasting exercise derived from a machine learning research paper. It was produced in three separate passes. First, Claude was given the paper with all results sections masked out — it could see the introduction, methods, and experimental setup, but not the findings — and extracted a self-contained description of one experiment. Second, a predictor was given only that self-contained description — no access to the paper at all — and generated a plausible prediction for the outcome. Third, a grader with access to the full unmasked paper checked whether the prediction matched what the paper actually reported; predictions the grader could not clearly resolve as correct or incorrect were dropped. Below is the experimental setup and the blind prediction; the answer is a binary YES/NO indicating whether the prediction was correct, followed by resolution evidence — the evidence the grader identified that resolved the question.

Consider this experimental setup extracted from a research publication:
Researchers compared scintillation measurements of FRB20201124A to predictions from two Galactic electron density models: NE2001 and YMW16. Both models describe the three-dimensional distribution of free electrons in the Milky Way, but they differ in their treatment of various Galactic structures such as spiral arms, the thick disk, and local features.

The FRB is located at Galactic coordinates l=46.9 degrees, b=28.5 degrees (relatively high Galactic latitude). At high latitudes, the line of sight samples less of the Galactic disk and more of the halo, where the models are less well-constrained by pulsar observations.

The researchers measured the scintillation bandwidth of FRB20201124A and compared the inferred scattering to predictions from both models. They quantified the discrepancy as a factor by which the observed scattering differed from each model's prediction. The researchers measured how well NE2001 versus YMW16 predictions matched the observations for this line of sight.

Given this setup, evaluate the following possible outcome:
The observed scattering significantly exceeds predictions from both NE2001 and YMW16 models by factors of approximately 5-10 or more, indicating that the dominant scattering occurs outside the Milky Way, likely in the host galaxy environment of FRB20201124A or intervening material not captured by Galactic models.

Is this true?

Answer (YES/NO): NO